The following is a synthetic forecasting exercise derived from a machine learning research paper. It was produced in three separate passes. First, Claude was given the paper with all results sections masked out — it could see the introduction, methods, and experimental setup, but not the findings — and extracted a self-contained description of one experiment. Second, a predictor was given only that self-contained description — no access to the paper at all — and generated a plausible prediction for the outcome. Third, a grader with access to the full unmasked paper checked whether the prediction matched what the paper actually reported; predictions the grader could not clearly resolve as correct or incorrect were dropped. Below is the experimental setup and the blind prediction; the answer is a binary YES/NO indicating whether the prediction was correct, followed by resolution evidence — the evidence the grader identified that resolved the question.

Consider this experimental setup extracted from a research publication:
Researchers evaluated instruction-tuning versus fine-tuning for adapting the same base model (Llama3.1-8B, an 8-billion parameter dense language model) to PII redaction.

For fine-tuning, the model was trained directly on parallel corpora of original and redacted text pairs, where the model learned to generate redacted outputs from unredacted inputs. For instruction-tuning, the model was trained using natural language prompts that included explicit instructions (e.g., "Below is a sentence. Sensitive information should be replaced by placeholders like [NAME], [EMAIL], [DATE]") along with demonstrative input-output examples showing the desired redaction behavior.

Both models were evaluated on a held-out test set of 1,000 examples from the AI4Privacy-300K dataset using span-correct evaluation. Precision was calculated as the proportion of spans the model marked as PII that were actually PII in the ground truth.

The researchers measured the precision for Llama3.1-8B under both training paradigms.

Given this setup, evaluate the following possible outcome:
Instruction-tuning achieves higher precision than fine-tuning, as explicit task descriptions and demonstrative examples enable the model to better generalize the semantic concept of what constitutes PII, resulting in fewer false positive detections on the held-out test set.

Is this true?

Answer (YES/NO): YES